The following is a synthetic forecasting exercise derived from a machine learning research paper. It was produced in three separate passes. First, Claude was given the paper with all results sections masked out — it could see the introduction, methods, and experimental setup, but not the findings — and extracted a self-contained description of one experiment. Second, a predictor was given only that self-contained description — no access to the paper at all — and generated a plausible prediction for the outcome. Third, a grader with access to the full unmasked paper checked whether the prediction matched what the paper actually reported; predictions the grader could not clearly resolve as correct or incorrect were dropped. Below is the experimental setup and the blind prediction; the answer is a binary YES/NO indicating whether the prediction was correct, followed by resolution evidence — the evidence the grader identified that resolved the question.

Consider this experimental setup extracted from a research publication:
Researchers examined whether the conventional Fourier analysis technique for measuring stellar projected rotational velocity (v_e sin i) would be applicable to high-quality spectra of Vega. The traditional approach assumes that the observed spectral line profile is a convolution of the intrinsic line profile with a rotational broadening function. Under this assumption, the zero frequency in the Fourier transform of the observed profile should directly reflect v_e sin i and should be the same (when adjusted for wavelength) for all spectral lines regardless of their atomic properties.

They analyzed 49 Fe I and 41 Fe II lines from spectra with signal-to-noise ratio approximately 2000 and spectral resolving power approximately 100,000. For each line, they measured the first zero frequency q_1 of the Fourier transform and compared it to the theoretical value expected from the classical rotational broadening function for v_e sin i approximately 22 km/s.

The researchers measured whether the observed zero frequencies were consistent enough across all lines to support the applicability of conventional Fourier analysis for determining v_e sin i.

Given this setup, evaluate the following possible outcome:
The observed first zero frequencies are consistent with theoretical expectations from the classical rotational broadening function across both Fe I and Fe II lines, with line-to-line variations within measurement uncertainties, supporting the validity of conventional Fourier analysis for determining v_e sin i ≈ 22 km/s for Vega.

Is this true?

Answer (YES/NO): NO